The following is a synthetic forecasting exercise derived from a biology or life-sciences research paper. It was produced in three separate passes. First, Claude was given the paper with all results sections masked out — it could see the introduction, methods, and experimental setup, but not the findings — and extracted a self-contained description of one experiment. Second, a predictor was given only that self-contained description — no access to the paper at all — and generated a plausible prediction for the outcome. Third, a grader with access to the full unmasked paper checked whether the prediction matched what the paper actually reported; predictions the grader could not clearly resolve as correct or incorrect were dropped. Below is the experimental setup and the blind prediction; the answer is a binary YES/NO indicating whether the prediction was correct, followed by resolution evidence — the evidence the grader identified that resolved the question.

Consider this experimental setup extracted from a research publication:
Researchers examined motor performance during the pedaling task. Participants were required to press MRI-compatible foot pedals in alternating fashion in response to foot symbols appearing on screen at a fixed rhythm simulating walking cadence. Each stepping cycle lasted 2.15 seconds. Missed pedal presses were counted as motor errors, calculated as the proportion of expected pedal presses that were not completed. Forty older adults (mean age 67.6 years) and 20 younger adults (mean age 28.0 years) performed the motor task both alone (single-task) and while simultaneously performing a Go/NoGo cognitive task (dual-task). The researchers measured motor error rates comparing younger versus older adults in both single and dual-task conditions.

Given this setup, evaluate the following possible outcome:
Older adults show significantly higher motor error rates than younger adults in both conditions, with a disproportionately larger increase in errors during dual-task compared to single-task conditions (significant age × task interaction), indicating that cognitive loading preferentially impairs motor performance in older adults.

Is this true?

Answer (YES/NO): NO